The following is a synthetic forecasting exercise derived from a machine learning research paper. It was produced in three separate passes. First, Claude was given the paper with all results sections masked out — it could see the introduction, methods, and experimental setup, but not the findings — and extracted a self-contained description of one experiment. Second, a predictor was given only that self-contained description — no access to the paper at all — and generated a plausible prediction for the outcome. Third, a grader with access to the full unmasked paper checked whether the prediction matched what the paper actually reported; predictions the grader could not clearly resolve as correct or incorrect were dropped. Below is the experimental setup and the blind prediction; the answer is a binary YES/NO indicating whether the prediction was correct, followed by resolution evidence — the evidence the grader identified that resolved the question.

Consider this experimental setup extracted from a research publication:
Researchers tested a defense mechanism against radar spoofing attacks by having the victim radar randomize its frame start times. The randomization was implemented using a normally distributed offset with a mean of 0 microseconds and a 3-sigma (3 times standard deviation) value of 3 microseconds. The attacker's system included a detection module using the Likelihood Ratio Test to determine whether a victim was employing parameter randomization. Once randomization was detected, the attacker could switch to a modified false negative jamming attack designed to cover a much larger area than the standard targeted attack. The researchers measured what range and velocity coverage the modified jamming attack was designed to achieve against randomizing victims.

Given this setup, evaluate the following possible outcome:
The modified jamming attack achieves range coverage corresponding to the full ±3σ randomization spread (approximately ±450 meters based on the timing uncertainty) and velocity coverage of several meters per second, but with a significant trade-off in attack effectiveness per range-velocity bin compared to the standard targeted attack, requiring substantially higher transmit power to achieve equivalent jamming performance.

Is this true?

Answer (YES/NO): NO